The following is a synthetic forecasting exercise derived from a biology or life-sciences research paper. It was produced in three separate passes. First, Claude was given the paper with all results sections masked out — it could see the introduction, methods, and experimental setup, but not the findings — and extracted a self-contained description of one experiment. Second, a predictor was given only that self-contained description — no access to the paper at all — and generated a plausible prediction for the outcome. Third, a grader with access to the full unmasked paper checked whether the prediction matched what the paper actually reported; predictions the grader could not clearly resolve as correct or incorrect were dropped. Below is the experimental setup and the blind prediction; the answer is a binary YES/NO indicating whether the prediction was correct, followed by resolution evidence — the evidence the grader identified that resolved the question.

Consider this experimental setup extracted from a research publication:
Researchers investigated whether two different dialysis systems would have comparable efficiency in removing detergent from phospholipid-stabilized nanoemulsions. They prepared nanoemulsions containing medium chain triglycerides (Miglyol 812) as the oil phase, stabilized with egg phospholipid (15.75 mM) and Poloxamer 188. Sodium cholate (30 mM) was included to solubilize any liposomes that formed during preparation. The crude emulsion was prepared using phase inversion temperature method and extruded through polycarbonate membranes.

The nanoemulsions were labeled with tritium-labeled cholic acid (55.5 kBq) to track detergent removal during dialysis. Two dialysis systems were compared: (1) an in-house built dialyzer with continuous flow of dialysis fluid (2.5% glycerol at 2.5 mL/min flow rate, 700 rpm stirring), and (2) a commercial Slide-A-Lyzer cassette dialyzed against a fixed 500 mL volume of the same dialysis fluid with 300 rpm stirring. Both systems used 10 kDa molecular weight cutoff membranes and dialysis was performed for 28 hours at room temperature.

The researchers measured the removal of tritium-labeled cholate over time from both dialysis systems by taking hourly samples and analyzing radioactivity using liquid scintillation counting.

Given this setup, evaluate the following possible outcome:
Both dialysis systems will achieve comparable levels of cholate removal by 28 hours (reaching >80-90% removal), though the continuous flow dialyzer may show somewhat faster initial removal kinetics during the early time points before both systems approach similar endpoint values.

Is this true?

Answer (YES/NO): YES